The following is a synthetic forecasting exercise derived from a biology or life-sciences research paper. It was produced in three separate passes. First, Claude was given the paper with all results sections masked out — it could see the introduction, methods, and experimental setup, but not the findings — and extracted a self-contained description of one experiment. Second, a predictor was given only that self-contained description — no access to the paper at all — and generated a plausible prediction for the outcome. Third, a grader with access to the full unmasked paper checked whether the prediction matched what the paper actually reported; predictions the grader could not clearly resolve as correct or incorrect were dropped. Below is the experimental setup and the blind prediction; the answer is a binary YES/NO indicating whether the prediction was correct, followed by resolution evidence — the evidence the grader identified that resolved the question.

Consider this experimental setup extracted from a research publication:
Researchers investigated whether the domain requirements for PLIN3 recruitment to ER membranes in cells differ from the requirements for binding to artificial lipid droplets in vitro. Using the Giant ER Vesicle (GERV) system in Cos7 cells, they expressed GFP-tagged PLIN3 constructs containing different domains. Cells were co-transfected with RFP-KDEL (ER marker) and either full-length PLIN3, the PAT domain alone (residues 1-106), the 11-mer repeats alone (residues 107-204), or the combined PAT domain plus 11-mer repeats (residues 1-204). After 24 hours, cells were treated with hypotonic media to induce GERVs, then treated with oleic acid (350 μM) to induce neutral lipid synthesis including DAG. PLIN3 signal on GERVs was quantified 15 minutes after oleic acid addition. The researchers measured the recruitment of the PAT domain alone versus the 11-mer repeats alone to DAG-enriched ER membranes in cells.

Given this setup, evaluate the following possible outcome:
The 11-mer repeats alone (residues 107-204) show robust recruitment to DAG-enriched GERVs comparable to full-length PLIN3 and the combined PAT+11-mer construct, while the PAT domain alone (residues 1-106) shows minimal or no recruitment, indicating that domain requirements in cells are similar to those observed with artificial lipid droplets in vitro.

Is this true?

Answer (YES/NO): NO